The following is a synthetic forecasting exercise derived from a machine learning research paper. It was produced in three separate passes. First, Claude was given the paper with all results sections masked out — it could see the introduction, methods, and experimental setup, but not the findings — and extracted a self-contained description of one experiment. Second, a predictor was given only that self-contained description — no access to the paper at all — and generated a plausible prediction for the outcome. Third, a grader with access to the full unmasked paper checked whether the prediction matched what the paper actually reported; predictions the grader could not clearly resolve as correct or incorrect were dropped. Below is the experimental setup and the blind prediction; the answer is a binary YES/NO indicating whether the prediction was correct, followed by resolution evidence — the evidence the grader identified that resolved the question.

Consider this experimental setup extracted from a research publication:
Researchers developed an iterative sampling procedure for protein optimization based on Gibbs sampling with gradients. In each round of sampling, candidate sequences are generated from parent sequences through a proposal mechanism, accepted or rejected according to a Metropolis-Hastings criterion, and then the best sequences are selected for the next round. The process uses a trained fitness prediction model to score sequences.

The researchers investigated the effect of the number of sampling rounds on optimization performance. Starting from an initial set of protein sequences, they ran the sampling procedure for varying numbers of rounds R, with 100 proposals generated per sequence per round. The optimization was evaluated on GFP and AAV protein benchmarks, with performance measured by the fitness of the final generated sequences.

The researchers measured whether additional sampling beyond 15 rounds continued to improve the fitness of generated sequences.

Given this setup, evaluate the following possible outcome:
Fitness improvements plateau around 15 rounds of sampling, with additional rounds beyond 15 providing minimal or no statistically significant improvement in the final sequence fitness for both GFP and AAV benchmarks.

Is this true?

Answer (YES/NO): YES